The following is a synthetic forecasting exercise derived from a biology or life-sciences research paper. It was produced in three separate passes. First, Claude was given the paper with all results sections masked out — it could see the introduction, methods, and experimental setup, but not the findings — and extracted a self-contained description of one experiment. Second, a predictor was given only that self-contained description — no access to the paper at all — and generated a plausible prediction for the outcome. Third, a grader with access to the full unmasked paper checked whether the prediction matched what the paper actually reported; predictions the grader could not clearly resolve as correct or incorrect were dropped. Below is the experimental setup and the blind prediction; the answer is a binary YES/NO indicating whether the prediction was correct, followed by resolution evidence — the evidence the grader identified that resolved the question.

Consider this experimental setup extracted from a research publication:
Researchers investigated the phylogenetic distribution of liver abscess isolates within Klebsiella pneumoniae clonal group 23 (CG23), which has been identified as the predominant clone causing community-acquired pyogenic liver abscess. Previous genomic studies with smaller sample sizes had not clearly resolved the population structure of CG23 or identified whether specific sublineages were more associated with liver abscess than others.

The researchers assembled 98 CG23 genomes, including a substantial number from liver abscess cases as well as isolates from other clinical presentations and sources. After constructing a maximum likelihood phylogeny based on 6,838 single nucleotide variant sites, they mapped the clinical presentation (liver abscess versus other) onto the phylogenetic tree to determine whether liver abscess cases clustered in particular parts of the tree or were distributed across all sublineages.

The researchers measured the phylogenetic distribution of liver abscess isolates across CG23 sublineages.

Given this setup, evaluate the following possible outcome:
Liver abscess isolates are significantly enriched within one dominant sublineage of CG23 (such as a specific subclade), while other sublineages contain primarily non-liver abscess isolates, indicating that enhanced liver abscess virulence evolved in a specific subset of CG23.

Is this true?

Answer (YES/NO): YES